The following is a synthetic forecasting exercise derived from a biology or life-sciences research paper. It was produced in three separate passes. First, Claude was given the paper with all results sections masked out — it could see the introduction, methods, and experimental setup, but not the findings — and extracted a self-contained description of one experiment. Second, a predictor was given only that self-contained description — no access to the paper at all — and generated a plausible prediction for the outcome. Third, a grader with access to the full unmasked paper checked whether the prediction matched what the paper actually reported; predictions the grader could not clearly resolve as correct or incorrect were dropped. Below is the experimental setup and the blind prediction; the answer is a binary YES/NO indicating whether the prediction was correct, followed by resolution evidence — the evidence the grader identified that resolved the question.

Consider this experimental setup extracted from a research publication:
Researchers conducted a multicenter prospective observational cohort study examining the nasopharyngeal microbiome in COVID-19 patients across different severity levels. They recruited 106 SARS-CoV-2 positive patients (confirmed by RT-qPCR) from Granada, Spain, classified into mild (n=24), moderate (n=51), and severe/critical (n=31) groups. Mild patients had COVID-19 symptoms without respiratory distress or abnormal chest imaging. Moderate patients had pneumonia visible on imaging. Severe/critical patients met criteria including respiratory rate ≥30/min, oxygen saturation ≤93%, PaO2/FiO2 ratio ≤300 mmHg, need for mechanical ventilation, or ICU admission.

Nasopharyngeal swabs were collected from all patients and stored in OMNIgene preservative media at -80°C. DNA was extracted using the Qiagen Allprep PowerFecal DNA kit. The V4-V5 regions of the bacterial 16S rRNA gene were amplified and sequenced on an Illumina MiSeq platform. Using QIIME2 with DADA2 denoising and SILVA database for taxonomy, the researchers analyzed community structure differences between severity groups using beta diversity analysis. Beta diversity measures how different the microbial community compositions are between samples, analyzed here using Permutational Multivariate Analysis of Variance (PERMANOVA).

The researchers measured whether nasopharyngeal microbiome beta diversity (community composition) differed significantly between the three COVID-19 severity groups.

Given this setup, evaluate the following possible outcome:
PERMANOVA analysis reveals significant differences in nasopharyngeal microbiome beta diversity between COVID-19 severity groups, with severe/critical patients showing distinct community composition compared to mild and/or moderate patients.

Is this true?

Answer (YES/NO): YES